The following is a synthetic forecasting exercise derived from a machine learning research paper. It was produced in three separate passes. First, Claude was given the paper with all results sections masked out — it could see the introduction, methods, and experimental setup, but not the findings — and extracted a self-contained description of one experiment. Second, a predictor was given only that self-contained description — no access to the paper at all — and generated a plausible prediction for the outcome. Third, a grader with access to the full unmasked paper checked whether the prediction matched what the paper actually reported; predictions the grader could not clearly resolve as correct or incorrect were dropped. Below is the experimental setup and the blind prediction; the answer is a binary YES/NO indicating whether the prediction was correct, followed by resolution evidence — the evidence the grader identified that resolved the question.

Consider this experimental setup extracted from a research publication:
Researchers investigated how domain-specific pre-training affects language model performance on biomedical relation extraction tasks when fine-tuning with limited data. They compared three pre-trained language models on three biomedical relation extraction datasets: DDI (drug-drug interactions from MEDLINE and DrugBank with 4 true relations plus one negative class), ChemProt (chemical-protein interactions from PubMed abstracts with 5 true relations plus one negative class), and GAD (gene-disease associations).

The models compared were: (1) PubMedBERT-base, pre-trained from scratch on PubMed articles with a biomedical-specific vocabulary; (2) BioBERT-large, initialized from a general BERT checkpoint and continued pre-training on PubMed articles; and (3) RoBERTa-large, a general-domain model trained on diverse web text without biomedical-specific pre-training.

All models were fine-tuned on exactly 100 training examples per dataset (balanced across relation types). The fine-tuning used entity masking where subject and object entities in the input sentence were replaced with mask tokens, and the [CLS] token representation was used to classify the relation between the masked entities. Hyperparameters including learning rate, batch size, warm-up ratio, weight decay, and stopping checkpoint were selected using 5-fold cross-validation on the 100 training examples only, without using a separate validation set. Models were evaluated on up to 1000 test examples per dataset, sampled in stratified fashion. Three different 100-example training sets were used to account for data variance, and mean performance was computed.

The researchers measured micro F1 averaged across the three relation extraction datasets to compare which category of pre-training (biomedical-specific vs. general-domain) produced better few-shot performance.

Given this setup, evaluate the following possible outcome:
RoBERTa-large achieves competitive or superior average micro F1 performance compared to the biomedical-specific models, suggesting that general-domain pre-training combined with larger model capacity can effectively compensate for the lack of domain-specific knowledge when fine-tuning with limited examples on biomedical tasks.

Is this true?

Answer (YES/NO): YES